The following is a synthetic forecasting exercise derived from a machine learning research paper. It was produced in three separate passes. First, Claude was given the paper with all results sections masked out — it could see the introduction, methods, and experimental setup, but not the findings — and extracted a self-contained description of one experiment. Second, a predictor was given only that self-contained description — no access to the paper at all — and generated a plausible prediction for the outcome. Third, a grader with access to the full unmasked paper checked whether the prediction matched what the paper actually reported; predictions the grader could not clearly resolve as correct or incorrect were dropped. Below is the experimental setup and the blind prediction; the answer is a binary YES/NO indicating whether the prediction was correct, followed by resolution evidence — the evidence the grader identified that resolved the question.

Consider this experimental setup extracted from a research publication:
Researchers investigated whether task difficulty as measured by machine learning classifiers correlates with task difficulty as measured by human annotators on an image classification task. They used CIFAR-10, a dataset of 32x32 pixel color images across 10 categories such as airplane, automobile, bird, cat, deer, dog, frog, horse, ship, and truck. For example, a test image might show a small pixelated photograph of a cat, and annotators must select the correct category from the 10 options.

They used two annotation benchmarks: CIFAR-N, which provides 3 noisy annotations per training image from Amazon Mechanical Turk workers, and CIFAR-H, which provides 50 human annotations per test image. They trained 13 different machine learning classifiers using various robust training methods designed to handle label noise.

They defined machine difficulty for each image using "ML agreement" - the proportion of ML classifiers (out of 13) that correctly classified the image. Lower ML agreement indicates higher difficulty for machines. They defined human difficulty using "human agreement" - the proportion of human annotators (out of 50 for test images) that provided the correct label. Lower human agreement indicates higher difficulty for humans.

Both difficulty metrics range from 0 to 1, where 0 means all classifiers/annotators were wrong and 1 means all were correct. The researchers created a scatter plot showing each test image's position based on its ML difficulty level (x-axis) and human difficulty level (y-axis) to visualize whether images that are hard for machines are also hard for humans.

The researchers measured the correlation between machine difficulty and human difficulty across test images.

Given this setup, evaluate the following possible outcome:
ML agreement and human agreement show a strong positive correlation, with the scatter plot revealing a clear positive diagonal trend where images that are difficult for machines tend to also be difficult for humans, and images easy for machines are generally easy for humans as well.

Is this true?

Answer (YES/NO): NO